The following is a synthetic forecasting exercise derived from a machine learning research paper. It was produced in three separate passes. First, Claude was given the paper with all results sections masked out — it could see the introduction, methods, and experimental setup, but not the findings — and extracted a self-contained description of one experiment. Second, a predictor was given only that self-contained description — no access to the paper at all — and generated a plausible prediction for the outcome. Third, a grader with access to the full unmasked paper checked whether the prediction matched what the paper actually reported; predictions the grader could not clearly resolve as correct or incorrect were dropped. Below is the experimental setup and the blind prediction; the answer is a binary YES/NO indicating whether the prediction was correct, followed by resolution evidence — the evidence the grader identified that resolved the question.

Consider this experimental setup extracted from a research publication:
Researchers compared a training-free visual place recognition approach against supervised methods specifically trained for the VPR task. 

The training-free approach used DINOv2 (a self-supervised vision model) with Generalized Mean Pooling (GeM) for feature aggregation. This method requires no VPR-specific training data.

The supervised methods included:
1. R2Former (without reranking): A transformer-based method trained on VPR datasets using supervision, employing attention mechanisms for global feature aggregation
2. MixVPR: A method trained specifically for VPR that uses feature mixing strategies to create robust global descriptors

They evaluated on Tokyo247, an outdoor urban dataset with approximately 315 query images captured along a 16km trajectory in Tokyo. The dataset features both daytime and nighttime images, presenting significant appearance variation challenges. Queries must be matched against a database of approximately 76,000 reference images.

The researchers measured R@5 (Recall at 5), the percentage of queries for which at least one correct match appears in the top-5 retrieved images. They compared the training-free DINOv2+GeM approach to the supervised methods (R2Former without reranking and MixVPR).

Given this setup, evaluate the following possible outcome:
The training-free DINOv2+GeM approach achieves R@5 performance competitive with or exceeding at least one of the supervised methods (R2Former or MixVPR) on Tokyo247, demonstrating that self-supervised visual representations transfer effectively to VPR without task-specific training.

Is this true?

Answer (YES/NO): YES